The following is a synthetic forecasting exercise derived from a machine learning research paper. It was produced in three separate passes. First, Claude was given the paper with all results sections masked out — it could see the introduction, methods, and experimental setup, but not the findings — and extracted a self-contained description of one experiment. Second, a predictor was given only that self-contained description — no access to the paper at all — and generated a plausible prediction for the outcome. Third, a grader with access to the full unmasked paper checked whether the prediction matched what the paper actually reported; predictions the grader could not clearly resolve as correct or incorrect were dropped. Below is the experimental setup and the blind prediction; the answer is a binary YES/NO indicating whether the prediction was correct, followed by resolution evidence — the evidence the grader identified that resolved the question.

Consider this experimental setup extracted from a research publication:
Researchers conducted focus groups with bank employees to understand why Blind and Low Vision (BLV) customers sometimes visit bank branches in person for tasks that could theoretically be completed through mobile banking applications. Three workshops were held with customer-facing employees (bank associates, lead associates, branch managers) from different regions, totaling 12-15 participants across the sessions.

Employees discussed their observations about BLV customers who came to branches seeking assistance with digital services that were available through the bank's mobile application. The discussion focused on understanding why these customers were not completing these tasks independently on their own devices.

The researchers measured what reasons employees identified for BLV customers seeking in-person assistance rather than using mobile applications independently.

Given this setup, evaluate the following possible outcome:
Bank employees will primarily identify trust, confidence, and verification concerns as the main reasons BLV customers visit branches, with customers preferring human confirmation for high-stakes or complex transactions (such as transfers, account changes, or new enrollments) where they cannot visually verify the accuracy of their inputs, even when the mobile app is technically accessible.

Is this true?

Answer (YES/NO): NO